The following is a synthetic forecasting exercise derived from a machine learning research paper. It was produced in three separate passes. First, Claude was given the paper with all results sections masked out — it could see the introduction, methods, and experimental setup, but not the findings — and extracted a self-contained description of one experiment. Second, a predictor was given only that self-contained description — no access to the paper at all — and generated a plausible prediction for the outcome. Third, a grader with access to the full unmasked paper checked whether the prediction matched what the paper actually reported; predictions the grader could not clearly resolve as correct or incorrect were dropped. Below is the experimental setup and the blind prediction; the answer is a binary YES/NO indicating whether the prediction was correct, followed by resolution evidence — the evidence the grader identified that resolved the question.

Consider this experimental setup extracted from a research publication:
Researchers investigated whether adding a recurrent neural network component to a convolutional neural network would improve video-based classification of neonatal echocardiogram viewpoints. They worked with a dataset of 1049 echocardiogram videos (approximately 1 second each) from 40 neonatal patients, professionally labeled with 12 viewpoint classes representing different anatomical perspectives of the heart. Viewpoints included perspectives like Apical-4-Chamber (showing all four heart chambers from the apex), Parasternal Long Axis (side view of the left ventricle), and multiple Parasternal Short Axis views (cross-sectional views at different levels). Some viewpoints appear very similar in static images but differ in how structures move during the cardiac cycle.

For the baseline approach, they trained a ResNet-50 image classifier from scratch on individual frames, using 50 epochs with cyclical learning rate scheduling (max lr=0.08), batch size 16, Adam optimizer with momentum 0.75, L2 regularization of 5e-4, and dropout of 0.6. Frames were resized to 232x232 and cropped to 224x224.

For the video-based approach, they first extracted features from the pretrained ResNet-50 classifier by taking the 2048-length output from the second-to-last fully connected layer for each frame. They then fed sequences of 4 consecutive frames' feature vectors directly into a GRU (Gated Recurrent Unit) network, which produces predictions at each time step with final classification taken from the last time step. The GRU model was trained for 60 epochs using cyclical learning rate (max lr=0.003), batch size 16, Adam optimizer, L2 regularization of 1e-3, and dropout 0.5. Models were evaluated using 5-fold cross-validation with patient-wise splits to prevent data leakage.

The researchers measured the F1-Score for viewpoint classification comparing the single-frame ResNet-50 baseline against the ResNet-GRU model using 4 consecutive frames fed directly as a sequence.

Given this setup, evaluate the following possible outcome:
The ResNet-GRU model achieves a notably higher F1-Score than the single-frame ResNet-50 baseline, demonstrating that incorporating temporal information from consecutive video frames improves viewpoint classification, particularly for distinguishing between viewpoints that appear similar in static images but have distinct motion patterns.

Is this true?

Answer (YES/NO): NO